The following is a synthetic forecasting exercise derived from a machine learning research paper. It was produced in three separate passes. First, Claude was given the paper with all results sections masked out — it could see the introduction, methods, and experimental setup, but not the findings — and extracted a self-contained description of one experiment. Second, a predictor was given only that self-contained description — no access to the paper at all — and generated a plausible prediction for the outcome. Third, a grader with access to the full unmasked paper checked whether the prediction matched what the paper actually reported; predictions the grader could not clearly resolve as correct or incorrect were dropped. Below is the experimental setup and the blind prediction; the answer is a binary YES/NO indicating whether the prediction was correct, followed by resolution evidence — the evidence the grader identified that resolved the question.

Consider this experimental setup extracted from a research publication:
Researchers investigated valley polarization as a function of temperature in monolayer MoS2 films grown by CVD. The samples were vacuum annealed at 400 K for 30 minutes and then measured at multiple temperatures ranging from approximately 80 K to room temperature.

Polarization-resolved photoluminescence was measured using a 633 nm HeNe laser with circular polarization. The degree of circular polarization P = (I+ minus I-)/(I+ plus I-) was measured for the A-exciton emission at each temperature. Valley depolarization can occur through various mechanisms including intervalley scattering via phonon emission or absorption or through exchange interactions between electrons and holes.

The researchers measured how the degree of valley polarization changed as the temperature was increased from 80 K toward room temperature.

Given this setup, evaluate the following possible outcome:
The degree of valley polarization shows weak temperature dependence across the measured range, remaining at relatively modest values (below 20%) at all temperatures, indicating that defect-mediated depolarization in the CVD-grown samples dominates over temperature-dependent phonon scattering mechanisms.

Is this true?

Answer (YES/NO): NO